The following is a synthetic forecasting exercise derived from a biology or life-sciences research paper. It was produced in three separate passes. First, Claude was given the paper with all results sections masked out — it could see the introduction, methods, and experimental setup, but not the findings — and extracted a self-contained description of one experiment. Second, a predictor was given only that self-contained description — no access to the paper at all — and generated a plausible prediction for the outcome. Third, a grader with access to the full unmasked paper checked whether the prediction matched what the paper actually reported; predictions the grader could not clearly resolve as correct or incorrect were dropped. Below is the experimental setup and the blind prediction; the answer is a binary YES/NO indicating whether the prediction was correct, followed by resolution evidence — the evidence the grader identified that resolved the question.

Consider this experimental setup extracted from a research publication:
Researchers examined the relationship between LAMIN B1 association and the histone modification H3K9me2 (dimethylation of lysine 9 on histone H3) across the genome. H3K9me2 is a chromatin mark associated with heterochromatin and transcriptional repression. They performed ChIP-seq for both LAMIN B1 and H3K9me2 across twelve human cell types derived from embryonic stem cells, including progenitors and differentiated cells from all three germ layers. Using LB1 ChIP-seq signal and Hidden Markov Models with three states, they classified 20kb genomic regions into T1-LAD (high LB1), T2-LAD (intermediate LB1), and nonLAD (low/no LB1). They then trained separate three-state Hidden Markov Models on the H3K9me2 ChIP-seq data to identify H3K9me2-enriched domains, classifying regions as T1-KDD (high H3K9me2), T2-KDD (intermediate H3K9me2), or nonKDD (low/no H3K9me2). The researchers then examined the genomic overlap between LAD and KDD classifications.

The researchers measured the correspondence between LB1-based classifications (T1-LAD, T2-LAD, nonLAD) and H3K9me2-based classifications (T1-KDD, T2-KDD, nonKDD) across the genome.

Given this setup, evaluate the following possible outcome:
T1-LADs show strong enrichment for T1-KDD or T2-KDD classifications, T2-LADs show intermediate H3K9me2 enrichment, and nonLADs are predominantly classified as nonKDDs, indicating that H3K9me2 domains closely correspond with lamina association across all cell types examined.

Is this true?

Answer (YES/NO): YES